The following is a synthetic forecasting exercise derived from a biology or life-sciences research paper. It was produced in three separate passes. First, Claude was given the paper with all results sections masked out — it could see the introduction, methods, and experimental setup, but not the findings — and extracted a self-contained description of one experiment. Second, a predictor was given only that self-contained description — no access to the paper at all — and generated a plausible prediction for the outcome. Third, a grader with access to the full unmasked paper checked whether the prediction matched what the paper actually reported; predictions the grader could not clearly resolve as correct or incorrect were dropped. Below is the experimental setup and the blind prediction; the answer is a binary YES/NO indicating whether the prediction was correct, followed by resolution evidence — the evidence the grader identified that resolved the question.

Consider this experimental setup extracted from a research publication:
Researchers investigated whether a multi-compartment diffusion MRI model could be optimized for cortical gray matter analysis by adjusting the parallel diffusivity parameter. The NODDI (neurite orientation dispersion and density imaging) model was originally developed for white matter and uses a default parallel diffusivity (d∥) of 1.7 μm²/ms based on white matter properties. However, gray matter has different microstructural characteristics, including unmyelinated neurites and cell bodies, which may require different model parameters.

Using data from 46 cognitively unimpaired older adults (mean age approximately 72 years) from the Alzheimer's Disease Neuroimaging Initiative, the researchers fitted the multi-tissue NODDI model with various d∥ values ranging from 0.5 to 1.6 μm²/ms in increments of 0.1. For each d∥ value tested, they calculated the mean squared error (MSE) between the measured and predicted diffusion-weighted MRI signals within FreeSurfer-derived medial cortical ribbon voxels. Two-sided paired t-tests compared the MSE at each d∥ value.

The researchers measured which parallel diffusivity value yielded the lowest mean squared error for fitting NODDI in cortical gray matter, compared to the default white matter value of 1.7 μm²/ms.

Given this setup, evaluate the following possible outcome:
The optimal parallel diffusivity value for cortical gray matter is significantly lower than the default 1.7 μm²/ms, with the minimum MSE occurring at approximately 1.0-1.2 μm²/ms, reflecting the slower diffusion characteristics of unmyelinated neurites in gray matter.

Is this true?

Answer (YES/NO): NO